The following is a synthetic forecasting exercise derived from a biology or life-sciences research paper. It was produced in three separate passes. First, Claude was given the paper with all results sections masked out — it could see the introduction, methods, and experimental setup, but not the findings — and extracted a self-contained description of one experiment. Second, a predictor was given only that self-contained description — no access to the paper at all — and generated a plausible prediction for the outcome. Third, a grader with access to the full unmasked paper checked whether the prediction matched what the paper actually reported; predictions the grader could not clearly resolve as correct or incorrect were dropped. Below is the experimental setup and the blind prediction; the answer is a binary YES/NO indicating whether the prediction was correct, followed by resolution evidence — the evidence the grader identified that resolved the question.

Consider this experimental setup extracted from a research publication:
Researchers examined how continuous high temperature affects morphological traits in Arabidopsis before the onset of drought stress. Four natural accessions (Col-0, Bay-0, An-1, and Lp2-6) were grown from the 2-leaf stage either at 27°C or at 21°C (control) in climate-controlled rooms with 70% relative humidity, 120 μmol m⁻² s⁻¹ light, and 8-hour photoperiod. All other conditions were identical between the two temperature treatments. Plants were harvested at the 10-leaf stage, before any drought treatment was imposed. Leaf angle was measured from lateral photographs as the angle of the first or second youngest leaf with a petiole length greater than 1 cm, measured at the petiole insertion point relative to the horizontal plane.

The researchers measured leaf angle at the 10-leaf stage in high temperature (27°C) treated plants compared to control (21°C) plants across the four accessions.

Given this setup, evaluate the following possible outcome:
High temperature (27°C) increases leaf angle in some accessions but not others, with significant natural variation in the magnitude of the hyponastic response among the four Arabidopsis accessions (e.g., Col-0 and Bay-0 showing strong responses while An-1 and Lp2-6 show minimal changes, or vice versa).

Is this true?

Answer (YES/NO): NO